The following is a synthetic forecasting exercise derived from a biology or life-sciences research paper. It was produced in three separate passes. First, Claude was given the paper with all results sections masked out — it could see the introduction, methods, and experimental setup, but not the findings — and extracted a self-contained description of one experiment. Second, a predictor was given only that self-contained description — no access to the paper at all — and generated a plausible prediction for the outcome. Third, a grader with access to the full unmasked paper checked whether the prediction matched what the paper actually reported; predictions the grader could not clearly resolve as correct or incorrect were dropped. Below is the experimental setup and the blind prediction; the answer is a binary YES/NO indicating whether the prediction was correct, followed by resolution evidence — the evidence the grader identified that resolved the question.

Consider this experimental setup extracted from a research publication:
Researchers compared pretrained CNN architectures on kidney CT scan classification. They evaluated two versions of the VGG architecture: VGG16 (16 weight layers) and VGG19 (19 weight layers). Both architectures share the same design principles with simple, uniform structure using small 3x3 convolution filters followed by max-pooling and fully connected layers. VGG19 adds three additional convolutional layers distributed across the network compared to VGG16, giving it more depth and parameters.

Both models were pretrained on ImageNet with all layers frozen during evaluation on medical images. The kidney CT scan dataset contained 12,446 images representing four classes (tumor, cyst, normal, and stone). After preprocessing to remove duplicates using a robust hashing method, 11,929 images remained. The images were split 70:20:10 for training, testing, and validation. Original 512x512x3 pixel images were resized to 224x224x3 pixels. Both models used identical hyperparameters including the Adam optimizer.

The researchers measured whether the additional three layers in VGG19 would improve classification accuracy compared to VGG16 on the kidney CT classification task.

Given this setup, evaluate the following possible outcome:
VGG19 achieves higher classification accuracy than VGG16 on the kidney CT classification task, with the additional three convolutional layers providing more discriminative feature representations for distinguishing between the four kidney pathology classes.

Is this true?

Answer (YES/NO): NO